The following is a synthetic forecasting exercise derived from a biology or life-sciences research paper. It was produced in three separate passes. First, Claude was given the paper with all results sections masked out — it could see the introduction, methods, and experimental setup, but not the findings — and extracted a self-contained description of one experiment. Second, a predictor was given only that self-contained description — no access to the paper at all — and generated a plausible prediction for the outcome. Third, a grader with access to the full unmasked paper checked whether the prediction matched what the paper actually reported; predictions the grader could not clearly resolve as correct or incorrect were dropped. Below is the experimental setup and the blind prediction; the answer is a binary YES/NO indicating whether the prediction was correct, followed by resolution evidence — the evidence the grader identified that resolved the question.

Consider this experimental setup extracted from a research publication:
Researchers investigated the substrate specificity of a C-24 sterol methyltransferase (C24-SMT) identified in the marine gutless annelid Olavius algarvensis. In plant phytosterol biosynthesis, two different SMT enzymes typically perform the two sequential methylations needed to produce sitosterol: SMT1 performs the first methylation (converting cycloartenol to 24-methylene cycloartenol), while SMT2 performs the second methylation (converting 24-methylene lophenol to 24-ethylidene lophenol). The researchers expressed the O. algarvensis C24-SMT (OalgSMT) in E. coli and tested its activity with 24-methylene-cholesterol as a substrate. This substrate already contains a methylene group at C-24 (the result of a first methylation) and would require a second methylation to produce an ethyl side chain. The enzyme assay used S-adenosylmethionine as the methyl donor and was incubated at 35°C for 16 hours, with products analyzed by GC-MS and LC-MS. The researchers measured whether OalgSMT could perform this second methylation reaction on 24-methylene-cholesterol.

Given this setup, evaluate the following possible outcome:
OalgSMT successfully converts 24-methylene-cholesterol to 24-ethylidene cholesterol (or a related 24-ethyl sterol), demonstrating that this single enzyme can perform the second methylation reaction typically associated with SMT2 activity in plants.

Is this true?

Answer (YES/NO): YES